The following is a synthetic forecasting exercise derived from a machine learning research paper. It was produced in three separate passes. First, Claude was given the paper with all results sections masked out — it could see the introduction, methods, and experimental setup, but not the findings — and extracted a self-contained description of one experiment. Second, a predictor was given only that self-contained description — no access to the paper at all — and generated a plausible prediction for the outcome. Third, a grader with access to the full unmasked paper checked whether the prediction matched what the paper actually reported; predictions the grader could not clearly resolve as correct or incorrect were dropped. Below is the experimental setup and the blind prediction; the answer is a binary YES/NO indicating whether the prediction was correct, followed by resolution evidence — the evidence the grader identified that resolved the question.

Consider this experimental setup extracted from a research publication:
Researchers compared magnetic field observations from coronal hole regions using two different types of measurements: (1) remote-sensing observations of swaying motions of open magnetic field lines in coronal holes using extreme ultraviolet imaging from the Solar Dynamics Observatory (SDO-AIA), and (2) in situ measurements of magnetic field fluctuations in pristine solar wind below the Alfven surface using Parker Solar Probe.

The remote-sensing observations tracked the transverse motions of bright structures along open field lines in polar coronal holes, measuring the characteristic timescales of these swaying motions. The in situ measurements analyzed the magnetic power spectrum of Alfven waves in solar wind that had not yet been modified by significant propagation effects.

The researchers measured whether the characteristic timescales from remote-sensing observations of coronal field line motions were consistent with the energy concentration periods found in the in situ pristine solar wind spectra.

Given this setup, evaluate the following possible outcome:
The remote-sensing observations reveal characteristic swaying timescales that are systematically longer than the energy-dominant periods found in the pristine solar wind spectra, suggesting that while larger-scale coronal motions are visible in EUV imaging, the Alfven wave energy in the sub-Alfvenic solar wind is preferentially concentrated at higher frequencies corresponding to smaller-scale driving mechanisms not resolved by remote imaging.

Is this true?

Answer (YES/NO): NO